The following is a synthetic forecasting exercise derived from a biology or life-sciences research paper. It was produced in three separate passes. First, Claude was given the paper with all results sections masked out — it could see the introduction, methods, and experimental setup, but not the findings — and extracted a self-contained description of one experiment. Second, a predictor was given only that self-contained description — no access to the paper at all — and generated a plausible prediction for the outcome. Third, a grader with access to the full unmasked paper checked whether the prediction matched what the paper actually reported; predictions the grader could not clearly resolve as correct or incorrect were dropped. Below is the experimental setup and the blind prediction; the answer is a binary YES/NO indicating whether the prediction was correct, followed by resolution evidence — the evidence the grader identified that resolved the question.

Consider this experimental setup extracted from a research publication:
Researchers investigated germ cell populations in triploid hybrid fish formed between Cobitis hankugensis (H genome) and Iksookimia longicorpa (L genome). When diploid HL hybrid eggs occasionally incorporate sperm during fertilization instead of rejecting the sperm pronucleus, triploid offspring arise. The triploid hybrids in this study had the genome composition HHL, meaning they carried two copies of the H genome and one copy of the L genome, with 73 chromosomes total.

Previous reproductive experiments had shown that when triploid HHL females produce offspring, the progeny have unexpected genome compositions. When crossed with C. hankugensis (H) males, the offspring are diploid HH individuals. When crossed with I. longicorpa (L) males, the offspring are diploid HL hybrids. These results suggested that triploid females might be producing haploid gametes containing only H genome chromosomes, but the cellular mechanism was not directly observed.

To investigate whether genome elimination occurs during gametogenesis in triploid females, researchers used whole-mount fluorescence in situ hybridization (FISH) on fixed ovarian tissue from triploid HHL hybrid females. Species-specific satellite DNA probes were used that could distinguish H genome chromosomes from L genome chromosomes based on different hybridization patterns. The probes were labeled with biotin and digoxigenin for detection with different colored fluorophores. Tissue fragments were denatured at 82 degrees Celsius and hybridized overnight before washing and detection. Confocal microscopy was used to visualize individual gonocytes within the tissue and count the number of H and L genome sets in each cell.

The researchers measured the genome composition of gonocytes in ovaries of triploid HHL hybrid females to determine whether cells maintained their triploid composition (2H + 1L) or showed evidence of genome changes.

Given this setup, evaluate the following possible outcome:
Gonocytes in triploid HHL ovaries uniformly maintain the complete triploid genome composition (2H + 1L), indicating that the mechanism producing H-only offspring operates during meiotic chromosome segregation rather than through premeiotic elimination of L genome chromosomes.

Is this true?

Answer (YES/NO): NO